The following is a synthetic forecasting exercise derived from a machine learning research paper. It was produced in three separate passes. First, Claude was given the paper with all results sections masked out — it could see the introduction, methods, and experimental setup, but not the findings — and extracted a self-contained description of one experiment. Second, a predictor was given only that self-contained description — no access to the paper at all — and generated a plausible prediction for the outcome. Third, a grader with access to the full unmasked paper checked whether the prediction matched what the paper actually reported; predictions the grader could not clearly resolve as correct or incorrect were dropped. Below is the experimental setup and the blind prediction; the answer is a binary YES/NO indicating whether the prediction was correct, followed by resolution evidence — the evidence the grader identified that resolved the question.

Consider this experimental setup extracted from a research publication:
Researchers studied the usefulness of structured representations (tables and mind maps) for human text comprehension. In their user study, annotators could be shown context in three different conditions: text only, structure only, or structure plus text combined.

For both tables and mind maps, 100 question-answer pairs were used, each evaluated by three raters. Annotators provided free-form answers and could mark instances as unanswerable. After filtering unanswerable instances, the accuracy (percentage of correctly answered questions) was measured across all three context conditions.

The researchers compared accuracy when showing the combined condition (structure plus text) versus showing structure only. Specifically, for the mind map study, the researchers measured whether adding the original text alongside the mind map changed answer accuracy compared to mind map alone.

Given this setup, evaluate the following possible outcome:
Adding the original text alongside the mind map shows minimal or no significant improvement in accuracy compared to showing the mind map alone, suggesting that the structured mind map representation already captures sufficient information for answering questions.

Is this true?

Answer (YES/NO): YES